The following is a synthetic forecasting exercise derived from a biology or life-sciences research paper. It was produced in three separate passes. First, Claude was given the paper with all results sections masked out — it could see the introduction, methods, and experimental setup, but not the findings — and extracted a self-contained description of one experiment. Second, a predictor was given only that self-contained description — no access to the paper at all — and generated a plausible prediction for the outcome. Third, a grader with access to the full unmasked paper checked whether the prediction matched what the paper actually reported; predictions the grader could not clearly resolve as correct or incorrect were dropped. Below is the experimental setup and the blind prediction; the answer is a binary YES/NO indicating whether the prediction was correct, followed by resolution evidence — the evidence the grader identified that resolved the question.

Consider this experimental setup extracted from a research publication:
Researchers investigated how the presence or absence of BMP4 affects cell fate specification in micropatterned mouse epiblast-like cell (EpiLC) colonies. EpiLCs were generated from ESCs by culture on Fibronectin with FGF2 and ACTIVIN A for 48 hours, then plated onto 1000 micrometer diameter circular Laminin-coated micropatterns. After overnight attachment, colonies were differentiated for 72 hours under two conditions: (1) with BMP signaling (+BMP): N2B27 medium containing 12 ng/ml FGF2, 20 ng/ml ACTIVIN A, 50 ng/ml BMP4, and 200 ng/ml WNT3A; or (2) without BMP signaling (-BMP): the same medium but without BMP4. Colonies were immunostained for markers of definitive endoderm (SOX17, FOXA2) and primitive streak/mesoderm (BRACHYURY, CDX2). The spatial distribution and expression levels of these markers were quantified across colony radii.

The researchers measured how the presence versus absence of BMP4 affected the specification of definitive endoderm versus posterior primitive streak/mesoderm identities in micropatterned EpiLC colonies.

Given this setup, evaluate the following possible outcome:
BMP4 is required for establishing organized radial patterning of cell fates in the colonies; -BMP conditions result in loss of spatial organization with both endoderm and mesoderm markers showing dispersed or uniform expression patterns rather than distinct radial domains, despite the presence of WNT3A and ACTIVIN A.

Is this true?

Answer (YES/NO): NO